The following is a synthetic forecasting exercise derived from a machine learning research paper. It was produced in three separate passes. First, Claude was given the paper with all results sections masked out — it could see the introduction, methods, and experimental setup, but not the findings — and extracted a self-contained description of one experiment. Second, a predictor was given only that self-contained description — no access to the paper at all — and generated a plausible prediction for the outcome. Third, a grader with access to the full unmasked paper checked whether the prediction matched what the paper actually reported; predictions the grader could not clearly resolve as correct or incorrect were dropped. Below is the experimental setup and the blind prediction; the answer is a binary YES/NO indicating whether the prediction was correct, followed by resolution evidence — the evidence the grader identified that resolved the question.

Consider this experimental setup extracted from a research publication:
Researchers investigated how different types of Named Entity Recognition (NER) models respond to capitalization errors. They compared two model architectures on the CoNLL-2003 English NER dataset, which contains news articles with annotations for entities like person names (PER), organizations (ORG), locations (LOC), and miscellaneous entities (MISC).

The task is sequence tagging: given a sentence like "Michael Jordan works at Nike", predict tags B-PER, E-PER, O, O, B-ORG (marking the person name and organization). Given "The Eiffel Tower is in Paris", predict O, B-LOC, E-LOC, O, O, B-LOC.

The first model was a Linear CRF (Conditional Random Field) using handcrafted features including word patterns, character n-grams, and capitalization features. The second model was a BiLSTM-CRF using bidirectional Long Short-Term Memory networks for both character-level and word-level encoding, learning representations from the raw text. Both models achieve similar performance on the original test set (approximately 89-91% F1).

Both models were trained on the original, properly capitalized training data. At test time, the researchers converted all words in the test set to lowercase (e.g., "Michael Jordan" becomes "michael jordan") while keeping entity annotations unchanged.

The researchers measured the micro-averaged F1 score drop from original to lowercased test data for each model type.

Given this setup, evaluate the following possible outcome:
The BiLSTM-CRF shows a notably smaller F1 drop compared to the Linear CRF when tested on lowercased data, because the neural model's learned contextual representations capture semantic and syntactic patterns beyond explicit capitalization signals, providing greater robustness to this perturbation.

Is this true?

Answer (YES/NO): NO